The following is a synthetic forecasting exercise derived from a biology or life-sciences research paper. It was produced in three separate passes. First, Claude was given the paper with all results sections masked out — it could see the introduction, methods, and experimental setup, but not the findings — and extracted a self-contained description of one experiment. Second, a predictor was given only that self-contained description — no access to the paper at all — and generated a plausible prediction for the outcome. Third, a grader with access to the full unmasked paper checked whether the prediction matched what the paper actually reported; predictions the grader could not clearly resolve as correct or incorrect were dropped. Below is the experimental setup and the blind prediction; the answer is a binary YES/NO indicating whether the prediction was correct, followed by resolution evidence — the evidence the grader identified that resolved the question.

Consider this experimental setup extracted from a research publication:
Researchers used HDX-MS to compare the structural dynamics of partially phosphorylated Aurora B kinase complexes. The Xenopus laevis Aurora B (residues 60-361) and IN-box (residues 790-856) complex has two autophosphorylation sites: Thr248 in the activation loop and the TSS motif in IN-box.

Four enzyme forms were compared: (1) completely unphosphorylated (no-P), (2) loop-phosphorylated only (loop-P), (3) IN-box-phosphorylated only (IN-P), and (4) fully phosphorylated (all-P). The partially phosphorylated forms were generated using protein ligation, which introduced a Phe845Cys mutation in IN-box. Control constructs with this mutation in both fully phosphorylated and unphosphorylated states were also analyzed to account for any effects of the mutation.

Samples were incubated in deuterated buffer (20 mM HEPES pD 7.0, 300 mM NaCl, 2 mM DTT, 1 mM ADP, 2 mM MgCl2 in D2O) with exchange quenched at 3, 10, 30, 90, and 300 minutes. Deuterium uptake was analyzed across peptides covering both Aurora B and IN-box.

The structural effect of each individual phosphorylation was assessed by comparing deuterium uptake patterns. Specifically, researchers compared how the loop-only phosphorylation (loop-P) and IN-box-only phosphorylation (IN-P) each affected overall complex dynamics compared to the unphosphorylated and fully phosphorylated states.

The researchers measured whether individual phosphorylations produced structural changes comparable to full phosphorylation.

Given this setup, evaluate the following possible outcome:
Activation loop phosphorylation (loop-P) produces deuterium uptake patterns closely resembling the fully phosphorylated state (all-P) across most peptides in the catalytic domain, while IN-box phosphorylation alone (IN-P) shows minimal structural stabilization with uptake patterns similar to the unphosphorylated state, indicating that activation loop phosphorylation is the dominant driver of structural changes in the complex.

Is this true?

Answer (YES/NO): NO